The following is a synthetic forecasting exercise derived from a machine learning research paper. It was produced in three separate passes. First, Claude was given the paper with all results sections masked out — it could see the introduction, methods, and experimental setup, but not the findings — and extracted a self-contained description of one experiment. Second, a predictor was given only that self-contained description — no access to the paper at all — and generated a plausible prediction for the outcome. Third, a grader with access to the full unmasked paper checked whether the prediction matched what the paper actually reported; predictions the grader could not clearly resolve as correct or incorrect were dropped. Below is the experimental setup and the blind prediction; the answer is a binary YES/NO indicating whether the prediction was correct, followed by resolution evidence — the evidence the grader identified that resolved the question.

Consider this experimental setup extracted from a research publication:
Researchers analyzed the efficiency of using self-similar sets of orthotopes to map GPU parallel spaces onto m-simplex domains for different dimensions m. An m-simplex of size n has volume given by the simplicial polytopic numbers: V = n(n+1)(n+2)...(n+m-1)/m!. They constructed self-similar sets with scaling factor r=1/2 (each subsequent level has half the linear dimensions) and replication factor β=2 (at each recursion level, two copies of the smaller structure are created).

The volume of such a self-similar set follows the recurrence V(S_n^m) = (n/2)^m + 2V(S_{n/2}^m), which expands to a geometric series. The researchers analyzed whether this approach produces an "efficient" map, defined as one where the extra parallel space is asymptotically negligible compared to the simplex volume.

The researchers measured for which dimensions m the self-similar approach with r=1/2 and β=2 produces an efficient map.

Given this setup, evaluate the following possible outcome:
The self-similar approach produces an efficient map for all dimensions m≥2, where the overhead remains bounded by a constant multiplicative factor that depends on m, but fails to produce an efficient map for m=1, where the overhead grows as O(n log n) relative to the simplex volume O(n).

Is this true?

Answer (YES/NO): NO